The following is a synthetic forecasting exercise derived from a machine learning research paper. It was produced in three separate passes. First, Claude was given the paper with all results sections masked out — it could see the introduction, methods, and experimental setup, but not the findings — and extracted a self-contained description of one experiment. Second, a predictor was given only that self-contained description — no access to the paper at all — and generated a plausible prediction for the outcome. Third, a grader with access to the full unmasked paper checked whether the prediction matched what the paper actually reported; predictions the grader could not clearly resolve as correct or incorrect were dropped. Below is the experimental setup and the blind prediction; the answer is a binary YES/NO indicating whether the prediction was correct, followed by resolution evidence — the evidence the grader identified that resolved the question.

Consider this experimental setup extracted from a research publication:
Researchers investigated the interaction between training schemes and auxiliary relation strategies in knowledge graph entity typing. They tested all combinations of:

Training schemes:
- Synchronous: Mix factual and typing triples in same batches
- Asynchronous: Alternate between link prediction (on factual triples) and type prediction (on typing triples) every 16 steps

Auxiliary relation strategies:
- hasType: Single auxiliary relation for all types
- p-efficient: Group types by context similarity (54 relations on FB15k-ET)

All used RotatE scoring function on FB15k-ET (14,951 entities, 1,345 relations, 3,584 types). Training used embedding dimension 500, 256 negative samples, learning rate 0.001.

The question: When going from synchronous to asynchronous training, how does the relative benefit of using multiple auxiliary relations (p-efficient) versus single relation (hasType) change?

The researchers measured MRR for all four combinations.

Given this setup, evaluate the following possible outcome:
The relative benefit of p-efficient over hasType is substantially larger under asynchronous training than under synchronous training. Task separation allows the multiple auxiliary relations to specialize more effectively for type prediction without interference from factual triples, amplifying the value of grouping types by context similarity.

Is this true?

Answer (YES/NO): YES